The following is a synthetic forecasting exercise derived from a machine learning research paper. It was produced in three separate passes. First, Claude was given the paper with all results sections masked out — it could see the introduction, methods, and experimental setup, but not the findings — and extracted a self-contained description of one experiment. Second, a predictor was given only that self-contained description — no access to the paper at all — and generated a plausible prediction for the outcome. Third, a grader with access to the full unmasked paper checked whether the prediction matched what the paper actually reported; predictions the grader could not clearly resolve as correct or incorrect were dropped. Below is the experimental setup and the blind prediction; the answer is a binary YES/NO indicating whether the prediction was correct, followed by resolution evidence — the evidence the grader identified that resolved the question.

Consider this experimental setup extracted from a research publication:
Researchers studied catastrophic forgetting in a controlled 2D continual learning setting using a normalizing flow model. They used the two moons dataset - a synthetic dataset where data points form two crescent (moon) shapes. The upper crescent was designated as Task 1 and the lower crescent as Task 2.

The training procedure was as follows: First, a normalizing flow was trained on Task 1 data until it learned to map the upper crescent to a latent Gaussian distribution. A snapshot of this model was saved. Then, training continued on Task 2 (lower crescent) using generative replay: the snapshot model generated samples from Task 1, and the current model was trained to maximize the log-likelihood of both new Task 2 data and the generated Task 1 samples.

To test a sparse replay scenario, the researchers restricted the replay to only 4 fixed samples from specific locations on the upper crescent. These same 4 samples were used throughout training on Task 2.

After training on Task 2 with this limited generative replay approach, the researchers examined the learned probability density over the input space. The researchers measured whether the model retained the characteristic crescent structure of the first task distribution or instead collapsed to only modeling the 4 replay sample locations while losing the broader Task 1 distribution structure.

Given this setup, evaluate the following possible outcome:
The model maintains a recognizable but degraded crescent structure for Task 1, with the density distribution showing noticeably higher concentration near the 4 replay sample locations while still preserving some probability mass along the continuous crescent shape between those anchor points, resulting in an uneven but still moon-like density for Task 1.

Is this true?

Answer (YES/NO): NO